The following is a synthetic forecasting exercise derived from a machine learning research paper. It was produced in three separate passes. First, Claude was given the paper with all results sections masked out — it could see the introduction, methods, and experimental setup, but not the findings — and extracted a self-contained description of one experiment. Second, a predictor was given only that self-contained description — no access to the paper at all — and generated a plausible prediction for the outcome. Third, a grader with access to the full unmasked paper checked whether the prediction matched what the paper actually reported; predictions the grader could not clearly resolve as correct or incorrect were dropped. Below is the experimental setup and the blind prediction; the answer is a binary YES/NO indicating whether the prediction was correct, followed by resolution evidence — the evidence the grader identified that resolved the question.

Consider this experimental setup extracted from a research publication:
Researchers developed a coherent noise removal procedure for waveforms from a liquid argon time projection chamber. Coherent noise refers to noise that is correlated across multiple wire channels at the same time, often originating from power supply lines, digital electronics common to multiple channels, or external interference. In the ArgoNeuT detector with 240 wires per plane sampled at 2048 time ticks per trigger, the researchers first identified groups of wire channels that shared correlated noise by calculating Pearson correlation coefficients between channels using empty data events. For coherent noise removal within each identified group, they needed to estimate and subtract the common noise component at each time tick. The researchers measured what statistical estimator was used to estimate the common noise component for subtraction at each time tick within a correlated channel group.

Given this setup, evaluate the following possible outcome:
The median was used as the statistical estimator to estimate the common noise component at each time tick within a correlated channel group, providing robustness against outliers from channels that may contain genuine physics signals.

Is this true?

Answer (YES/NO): YES